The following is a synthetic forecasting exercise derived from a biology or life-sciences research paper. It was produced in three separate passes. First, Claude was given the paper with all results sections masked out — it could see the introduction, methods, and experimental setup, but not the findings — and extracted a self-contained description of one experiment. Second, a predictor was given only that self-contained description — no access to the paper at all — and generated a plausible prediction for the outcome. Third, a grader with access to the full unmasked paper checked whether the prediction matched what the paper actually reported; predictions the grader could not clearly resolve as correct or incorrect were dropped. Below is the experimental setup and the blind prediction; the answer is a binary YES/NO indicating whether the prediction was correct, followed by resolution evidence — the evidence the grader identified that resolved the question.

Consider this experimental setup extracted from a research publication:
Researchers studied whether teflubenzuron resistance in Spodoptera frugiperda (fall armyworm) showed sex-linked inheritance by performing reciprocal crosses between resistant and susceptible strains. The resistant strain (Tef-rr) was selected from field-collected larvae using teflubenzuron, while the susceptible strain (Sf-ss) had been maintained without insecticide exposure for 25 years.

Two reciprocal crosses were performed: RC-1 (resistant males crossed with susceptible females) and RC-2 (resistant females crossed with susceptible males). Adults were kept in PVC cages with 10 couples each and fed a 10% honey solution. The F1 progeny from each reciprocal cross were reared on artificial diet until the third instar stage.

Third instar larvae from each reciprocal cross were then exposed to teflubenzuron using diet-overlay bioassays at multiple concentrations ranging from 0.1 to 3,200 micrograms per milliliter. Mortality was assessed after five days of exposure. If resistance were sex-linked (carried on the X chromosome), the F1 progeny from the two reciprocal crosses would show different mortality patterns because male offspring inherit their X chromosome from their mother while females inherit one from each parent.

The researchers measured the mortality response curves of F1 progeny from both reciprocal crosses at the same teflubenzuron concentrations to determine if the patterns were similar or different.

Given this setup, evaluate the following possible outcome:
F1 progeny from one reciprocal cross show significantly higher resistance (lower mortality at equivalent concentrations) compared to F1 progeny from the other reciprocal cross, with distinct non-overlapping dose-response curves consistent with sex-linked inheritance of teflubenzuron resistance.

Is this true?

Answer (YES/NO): NO